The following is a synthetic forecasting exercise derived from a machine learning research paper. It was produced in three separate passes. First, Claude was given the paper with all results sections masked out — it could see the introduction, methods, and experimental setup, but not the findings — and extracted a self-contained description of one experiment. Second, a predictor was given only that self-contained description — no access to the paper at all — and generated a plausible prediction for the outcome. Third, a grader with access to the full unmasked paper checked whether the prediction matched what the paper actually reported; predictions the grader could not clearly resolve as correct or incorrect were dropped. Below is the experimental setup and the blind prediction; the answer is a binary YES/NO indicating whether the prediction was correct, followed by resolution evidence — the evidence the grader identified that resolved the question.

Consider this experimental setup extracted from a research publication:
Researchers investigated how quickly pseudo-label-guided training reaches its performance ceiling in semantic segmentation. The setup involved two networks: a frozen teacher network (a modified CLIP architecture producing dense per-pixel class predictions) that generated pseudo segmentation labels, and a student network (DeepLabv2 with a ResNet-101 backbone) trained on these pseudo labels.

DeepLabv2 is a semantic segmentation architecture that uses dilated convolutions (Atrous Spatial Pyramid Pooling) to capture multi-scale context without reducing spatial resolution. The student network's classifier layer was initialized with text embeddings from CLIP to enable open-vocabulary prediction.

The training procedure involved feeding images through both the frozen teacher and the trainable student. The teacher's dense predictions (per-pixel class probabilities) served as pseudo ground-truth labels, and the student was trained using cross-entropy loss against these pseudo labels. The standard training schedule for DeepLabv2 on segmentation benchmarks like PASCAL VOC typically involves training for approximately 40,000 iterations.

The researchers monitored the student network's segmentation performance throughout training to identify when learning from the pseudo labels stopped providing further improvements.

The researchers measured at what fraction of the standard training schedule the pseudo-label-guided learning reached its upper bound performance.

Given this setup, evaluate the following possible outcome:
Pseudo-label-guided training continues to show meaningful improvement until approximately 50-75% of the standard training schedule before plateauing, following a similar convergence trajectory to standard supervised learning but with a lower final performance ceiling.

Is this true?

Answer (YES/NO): NO